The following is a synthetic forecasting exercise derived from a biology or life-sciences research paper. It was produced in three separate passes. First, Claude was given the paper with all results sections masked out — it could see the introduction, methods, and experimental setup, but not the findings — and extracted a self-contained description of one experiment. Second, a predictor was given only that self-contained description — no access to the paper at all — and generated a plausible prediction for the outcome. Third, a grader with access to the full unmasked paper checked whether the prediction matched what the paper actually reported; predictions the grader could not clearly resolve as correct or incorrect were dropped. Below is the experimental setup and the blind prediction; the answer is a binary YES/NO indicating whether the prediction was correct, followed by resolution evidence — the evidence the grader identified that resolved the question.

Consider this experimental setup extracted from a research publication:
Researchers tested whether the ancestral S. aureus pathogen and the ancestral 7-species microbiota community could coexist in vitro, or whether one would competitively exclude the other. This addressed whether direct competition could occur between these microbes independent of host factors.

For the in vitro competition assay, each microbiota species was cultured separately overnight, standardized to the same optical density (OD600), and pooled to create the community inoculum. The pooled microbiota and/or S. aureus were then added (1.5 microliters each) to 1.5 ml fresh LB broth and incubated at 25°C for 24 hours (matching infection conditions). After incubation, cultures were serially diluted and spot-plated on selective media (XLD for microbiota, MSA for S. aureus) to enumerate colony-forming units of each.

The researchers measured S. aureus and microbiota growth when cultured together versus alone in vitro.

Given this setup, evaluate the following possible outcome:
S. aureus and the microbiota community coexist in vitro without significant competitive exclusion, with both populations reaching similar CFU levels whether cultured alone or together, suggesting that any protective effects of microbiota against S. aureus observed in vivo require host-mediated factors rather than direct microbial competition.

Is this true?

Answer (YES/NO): NO